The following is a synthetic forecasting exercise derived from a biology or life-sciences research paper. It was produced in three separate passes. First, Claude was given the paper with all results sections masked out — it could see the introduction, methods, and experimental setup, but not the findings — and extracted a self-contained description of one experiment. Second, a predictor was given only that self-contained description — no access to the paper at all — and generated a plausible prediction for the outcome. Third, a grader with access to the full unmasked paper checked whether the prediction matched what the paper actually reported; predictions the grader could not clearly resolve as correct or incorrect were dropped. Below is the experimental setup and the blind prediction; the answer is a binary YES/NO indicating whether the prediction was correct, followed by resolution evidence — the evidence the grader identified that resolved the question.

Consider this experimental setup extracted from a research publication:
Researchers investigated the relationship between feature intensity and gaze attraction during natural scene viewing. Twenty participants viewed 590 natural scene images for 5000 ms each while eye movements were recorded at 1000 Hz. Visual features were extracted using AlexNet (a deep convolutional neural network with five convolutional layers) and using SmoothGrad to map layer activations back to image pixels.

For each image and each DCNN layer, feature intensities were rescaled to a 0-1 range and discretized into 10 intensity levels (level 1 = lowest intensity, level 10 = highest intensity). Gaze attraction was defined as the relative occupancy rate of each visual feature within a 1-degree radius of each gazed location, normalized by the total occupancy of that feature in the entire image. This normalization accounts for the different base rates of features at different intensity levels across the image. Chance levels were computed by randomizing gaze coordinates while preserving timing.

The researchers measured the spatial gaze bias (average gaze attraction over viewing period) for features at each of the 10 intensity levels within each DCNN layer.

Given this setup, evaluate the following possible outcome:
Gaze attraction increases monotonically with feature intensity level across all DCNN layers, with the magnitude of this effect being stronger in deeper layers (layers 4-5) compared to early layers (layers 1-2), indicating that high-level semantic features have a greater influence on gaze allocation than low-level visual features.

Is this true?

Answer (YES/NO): YES